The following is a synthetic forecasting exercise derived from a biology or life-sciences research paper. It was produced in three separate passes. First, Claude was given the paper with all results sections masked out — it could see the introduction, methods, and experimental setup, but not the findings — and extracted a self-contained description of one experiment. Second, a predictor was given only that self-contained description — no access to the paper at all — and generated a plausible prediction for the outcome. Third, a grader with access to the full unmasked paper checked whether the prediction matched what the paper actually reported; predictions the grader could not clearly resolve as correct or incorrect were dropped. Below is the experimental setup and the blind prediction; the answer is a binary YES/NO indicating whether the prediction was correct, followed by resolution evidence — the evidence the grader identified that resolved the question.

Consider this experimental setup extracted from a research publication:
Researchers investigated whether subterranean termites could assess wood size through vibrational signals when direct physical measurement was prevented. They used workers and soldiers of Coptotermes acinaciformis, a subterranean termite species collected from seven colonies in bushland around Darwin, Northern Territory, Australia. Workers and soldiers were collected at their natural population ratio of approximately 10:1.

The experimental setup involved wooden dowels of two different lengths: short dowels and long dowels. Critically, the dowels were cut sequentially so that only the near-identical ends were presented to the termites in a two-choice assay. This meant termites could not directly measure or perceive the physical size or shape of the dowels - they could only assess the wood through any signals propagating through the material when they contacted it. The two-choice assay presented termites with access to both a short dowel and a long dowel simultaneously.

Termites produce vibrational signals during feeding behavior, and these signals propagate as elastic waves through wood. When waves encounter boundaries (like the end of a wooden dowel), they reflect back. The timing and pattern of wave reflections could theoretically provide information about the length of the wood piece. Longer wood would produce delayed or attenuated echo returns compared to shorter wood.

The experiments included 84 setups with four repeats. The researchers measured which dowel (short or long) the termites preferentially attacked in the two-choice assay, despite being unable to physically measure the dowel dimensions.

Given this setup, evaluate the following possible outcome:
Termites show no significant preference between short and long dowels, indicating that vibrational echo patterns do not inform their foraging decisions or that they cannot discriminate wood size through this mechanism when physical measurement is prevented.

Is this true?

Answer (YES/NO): NO